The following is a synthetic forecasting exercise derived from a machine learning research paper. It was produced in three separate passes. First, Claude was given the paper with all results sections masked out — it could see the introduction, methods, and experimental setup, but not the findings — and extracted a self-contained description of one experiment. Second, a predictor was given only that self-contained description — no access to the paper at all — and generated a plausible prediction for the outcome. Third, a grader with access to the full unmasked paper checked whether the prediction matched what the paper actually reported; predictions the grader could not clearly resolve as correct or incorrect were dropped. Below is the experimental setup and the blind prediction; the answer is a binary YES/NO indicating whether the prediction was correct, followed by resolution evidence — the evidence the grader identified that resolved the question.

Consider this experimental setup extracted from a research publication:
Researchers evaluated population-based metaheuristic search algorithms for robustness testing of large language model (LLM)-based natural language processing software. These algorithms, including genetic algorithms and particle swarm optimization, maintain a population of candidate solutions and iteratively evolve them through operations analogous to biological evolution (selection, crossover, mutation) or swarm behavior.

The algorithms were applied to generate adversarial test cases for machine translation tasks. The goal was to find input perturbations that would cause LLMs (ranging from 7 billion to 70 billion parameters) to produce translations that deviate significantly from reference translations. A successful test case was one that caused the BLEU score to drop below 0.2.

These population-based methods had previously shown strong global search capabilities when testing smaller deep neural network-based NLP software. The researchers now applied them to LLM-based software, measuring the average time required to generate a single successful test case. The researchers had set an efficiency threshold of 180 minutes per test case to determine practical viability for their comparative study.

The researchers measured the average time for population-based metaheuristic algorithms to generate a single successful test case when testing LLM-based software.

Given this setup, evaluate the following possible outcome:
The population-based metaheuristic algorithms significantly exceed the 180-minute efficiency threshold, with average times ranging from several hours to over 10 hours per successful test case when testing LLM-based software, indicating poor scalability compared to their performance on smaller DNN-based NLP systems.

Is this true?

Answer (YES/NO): YES